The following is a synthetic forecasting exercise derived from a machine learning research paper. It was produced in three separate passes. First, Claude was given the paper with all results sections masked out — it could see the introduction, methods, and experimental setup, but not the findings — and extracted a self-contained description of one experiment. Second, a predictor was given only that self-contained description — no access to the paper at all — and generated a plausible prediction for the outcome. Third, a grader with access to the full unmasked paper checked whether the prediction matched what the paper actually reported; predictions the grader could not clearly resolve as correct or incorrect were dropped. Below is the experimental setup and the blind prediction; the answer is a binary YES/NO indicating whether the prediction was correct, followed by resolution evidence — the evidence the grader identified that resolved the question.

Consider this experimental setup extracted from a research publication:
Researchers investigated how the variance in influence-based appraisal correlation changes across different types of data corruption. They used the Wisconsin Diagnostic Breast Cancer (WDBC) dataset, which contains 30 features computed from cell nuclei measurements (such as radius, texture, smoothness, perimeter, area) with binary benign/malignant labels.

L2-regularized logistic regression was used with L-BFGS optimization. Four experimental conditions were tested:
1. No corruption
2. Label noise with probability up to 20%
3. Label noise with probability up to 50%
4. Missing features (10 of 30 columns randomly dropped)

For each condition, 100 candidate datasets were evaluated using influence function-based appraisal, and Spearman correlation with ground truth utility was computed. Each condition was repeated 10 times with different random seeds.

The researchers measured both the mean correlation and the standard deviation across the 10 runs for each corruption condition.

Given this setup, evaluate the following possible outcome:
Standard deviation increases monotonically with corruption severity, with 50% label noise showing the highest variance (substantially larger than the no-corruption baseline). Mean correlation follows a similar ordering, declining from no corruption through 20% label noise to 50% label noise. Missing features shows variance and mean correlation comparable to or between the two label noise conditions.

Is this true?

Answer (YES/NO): NO